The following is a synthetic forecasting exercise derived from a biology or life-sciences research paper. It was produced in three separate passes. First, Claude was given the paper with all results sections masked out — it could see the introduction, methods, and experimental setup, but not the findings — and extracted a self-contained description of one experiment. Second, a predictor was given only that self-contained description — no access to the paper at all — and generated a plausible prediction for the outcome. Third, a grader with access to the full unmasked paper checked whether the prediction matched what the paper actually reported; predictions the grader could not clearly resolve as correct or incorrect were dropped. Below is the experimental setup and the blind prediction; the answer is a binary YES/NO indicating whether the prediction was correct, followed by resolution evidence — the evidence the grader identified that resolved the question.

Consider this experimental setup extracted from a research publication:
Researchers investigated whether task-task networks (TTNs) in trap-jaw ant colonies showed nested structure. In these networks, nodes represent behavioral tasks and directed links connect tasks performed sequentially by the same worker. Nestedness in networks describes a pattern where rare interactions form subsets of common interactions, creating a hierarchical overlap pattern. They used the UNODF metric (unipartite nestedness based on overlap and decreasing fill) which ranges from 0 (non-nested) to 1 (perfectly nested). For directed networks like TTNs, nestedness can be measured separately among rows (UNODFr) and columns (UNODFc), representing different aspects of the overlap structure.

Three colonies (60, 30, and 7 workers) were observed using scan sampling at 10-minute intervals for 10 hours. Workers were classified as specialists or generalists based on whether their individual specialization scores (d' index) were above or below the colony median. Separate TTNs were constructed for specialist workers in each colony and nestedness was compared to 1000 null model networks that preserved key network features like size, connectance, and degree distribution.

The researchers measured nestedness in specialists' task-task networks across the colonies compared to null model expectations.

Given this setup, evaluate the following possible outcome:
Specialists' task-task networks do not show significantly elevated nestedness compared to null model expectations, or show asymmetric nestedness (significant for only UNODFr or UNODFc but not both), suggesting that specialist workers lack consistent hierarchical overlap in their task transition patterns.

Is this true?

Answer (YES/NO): YES